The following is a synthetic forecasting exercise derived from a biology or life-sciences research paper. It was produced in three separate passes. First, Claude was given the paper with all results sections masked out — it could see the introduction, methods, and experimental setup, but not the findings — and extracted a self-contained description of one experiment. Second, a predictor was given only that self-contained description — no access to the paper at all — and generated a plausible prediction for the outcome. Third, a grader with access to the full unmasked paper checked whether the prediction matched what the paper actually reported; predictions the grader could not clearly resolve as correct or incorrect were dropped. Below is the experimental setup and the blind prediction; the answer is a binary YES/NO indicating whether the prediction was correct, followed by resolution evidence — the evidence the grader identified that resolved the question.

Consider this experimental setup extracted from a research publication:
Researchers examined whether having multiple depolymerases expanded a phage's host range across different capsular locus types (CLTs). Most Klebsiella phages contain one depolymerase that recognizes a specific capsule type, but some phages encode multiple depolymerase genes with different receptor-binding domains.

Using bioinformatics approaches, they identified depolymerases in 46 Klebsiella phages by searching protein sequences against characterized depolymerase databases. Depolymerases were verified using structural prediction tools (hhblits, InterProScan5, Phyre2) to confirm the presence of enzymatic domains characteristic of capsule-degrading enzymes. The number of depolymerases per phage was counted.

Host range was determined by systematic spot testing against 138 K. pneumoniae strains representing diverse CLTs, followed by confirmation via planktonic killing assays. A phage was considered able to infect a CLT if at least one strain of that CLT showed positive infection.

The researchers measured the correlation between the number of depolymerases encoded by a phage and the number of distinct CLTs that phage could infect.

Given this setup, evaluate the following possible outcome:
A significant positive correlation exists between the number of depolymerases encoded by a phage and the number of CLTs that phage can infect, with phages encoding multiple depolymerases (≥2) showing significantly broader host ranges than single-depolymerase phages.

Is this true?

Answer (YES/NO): NO